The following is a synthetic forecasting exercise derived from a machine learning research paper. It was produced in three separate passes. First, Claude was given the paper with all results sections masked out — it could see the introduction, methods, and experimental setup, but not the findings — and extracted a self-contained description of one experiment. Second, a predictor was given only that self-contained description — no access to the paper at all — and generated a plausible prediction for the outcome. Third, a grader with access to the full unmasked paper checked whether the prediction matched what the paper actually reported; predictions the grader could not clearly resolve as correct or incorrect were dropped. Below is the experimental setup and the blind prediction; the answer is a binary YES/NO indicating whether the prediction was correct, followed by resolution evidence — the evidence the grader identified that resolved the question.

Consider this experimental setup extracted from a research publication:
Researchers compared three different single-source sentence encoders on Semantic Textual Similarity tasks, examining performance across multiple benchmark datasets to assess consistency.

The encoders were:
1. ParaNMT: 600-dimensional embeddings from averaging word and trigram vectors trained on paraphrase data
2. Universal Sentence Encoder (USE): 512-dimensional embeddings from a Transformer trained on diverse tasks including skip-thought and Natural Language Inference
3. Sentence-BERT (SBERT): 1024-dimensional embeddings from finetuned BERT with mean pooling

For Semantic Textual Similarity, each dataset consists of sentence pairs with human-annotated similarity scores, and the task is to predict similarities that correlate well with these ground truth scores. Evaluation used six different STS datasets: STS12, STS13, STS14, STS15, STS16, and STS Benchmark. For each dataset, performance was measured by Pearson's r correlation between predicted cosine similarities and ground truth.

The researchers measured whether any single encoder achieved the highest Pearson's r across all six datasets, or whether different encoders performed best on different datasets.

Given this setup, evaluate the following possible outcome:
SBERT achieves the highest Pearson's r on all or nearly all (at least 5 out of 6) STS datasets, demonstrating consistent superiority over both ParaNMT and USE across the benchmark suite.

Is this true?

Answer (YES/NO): NO